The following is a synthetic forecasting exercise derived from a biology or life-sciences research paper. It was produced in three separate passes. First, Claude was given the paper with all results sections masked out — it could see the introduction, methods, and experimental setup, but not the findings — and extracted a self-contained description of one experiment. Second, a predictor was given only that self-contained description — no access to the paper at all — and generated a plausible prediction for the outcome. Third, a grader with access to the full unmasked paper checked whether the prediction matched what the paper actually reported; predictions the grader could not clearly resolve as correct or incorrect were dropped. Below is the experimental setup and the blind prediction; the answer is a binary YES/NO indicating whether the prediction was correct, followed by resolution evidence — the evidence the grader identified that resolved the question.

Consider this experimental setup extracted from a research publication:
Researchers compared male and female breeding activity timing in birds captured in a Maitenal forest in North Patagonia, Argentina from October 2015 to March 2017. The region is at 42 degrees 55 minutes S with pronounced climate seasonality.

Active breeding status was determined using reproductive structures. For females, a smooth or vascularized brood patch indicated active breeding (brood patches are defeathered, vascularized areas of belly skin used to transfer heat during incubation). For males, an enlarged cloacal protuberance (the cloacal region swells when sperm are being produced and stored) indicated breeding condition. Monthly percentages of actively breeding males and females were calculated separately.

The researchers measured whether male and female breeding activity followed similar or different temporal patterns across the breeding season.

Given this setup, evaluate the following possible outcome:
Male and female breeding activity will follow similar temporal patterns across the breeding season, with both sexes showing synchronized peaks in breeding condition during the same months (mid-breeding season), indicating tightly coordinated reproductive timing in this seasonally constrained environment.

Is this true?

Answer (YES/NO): NO